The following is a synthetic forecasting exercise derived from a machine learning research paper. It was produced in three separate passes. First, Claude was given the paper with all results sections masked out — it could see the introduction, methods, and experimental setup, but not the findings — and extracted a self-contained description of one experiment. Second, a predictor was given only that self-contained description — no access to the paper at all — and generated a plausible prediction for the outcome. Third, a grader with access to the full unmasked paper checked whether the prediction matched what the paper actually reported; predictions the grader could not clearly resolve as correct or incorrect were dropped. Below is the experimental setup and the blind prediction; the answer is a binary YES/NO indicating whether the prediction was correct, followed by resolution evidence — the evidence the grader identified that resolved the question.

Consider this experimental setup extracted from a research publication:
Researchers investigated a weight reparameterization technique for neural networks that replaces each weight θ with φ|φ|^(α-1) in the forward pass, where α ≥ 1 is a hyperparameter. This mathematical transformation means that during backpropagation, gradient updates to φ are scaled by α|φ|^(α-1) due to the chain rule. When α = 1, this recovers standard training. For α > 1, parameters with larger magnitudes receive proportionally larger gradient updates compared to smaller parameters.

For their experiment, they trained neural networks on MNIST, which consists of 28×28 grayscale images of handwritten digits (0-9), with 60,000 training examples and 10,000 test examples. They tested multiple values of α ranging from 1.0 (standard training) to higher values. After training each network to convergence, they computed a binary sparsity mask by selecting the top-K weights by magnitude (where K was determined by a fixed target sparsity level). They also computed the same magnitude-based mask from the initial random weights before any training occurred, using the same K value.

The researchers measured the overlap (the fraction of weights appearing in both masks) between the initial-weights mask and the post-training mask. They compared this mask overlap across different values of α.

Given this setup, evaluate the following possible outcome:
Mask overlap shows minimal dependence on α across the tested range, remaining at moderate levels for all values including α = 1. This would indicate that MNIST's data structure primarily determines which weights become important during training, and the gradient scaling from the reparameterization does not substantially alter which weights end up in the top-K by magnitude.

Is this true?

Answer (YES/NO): NO